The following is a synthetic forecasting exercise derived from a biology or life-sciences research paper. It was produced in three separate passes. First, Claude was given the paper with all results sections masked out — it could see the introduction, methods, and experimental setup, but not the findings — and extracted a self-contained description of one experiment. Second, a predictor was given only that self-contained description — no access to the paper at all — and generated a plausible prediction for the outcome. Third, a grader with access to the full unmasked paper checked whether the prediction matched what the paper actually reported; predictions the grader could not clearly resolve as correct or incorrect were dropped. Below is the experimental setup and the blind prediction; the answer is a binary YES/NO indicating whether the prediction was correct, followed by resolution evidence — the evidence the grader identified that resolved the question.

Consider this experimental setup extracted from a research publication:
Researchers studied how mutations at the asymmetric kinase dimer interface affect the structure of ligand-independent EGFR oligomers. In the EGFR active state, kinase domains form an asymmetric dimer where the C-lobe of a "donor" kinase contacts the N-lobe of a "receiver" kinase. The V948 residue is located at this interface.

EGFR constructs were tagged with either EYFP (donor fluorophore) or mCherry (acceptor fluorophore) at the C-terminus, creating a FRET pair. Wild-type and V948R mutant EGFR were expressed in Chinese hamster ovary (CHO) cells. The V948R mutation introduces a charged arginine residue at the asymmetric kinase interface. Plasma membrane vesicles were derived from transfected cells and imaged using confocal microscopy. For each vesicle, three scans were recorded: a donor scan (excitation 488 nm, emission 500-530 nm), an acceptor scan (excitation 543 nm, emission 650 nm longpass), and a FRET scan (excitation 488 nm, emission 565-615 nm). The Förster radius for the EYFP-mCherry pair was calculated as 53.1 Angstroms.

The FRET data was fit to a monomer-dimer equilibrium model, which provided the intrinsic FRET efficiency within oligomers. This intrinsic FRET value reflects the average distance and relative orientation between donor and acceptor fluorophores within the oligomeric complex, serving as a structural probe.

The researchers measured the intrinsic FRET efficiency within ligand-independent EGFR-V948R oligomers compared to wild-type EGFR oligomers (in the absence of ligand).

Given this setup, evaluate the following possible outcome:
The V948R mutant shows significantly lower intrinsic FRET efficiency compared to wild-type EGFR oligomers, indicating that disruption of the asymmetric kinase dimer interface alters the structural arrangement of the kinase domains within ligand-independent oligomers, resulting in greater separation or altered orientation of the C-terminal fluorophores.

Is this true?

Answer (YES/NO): NO